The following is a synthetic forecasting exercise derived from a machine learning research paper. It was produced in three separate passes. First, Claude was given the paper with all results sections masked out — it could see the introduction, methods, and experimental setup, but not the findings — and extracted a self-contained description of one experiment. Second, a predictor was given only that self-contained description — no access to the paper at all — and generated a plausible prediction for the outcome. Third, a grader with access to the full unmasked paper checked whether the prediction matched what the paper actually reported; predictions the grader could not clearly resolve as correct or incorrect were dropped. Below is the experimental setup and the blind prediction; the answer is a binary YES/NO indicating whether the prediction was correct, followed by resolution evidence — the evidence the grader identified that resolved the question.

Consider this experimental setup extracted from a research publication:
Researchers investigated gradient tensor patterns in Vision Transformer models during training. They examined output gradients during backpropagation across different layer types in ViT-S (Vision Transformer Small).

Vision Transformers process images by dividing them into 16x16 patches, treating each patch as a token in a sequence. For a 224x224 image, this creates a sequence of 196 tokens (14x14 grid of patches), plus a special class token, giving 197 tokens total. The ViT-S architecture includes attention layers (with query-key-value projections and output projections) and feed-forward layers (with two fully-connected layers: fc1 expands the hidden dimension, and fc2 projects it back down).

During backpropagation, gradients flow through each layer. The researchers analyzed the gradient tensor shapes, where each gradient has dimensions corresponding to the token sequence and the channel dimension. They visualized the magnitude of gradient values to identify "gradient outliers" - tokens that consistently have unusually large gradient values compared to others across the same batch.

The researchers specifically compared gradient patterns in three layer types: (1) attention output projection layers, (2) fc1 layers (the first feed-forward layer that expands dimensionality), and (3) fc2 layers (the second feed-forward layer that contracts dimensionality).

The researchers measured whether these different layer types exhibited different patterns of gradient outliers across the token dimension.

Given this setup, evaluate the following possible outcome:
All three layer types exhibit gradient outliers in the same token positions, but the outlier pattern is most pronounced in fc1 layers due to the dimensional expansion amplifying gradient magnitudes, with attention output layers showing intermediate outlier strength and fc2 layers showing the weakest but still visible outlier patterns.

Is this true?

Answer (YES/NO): NO